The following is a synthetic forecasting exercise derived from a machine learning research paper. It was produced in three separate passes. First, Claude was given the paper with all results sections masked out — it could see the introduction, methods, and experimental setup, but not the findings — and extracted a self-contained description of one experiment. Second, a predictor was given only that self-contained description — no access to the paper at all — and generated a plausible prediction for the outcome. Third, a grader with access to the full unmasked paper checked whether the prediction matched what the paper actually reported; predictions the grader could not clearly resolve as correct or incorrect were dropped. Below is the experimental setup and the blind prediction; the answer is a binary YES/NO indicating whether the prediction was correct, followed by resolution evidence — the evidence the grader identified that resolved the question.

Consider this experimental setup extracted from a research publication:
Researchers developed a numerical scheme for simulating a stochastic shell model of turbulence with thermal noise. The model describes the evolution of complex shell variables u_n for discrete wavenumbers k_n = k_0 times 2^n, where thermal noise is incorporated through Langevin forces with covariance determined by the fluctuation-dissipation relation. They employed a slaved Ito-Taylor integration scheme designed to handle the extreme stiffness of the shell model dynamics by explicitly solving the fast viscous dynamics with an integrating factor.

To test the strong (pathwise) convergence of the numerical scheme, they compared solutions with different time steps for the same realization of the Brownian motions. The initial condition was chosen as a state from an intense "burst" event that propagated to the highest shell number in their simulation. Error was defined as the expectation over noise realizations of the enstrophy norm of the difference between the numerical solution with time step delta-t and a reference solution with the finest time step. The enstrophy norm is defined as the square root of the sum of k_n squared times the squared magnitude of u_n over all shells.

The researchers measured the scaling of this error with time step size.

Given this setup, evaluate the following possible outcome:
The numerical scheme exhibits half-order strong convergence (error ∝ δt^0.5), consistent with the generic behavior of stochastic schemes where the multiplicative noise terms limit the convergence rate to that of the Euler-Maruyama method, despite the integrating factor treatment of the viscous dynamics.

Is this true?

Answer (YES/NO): NO